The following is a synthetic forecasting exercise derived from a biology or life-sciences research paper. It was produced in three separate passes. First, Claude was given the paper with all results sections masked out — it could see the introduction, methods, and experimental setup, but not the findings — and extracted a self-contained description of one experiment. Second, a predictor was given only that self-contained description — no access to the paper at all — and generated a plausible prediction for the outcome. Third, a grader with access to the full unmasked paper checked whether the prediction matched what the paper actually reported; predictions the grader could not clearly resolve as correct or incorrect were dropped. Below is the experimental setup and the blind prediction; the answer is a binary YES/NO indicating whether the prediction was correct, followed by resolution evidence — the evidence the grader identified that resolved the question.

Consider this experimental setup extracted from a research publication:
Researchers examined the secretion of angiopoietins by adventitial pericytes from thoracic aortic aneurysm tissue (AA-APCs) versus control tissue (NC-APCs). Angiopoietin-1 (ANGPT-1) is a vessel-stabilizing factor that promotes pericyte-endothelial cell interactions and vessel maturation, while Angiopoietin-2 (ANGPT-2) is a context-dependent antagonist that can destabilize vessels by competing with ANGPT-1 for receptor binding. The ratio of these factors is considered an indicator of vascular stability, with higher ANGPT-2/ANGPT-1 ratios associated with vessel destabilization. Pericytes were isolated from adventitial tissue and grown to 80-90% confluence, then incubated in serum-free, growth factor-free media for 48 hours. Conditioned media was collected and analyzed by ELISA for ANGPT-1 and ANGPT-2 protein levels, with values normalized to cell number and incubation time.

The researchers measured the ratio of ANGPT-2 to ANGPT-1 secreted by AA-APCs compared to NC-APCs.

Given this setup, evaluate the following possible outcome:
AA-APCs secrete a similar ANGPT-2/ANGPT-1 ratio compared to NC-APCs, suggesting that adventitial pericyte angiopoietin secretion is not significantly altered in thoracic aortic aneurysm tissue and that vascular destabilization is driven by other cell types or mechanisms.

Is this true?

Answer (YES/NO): NO